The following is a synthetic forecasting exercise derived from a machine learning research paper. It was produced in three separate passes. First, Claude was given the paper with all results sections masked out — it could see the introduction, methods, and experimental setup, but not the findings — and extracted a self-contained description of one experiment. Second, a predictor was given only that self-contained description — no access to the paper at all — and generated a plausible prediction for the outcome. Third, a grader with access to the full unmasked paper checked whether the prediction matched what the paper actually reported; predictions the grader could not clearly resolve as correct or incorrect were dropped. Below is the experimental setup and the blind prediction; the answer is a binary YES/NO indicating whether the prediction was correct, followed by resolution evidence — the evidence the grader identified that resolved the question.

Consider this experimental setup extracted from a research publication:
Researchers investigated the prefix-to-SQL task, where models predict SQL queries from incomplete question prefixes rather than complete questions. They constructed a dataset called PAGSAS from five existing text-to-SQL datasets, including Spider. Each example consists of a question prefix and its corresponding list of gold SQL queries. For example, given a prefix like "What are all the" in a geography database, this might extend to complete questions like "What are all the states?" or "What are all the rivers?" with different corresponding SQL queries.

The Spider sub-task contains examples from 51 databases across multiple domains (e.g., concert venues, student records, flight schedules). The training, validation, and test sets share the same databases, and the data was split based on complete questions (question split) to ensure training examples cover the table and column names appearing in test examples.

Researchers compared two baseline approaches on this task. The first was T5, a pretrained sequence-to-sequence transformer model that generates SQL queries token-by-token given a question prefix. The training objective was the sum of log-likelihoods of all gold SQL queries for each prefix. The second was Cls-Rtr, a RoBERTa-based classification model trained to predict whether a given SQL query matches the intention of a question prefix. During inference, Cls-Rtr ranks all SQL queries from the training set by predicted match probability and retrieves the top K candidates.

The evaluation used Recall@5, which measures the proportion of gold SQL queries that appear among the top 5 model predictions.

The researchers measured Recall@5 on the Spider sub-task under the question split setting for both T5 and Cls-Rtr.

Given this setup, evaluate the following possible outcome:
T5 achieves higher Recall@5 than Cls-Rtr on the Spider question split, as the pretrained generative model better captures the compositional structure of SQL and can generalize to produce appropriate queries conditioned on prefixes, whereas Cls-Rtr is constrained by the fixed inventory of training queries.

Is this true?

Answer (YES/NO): NO